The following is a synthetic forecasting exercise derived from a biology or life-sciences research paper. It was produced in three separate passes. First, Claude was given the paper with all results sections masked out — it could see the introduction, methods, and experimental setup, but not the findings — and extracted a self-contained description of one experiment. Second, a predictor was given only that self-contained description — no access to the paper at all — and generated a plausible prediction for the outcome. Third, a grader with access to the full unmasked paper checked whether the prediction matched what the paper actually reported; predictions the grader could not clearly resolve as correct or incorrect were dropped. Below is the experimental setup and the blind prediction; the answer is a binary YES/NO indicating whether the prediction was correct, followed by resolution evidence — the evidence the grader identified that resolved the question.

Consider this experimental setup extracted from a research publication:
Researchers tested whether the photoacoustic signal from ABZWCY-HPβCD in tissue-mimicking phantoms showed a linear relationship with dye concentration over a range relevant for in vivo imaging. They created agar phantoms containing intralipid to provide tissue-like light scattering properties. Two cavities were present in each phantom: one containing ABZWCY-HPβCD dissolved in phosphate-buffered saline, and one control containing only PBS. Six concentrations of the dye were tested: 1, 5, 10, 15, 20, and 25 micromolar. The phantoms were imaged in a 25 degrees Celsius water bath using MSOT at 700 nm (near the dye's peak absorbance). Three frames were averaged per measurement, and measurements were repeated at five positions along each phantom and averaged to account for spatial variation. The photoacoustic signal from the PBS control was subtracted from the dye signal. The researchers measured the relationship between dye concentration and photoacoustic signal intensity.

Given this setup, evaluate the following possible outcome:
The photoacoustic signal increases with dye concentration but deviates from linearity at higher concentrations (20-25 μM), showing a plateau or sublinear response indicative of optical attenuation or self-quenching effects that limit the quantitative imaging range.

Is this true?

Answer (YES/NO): NO